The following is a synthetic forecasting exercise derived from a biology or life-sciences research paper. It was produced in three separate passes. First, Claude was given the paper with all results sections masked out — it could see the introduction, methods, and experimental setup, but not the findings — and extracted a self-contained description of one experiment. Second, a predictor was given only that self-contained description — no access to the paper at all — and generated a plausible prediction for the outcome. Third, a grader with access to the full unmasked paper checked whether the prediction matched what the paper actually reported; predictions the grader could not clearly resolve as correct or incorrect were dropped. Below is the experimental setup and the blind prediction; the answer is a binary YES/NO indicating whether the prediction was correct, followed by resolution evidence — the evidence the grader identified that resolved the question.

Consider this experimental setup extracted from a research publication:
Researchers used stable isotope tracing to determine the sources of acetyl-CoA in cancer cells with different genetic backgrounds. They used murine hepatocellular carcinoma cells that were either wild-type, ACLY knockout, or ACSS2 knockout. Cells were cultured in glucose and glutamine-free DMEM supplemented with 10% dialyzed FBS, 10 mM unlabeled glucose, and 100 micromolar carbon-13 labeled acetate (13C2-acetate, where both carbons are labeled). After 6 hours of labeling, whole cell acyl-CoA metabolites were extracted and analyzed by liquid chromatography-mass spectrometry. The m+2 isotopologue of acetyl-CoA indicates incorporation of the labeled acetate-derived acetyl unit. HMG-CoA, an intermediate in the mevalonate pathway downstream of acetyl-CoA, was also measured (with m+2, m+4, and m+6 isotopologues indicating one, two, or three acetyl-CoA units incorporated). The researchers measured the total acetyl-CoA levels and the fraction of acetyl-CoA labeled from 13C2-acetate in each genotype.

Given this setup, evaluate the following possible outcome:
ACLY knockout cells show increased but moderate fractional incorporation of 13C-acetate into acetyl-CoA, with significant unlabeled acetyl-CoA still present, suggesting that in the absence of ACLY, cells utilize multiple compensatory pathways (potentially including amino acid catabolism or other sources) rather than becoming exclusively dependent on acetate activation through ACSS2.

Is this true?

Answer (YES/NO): NO